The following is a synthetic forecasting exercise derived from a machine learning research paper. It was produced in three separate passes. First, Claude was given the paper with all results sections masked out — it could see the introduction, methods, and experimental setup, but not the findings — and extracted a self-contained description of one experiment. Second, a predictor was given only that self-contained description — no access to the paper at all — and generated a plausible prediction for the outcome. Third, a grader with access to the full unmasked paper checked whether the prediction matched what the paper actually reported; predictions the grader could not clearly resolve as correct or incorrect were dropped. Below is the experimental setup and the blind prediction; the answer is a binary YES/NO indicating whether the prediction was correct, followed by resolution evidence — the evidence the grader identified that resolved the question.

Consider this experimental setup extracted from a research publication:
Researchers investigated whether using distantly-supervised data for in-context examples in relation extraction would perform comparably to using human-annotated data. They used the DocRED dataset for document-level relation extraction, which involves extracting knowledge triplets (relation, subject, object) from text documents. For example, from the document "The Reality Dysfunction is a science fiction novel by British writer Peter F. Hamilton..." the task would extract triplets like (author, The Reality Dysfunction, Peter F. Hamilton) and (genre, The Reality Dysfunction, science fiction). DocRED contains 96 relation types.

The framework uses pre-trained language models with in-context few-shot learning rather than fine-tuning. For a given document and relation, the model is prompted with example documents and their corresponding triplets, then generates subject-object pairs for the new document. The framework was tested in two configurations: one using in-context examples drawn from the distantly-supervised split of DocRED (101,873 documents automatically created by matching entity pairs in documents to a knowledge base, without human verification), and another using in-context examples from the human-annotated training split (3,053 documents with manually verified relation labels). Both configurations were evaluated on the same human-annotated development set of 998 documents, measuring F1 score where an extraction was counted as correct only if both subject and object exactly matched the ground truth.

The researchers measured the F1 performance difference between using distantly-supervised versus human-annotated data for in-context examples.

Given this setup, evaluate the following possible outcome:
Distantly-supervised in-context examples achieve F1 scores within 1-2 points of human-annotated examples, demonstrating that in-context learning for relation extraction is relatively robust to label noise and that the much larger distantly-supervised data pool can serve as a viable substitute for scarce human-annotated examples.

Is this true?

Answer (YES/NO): YES